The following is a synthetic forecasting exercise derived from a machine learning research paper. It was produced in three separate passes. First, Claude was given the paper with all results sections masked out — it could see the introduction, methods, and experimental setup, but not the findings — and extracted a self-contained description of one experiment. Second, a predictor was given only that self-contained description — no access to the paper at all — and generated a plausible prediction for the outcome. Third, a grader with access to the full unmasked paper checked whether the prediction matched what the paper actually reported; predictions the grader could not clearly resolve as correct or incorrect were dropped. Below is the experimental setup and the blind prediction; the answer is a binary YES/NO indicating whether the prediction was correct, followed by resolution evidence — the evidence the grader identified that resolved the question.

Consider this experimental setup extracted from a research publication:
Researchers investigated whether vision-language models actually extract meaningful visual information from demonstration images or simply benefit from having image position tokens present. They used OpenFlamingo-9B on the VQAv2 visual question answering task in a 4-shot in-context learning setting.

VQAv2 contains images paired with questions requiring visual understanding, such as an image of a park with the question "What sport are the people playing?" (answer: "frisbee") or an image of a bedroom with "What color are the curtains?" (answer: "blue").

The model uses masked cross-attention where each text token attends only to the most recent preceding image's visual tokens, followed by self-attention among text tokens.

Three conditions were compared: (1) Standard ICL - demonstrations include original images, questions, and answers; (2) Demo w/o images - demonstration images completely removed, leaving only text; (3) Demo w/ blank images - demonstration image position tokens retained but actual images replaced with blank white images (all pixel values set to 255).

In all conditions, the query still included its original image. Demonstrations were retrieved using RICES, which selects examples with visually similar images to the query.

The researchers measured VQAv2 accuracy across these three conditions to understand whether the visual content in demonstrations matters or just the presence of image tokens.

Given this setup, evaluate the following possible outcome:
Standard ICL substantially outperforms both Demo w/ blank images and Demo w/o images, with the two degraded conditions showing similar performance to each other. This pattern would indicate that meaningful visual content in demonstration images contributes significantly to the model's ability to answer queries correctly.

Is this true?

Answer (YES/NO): NO